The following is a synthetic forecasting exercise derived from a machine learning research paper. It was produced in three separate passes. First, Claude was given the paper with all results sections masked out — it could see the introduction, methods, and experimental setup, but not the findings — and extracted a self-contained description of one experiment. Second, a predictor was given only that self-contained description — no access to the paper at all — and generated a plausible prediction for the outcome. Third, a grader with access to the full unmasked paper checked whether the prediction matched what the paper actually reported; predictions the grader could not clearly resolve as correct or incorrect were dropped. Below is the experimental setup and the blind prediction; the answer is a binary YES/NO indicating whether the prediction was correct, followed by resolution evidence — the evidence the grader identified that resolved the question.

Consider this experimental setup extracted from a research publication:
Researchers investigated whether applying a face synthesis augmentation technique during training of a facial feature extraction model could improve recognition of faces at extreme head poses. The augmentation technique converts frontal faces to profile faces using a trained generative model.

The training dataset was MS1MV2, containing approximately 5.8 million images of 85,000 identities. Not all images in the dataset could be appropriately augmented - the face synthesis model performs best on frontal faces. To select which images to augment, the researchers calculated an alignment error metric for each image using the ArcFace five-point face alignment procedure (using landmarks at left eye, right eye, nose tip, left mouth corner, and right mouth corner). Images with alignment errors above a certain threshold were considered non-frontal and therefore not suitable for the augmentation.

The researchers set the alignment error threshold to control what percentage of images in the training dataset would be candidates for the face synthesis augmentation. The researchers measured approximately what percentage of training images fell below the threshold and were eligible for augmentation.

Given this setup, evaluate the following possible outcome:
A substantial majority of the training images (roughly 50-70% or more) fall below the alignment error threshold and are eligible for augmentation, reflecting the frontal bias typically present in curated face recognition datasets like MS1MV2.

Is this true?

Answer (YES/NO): NO